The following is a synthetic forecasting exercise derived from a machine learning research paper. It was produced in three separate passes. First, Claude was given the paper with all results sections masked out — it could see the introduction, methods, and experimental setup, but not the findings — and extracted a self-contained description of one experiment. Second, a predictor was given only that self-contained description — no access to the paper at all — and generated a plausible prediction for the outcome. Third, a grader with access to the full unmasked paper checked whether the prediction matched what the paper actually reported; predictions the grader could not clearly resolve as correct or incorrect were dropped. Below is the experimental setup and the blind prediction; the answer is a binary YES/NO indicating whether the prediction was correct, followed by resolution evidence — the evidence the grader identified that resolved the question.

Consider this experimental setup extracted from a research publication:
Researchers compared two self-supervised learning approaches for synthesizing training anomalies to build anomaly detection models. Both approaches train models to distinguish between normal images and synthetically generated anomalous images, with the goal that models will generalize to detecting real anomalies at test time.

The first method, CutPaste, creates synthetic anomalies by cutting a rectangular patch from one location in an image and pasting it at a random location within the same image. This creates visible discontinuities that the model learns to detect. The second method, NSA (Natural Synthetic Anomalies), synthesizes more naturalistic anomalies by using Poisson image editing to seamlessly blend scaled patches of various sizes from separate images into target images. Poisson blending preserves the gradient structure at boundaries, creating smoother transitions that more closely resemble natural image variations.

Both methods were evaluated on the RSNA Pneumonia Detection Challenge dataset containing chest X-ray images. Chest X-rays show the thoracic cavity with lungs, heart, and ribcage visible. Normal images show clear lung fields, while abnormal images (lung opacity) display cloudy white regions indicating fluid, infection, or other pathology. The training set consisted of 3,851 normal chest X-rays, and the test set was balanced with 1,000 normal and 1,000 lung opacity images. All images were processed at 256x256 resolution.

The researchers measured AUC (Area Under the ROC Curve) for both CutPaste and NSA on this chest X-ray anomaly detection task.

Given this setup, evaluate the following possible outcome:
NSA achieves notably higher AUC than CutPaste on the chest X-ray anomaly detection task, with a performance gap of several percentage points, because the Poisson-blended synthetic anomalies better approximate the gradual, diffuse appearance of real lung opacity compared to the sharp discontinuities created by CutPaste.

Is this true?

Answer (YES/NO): YES